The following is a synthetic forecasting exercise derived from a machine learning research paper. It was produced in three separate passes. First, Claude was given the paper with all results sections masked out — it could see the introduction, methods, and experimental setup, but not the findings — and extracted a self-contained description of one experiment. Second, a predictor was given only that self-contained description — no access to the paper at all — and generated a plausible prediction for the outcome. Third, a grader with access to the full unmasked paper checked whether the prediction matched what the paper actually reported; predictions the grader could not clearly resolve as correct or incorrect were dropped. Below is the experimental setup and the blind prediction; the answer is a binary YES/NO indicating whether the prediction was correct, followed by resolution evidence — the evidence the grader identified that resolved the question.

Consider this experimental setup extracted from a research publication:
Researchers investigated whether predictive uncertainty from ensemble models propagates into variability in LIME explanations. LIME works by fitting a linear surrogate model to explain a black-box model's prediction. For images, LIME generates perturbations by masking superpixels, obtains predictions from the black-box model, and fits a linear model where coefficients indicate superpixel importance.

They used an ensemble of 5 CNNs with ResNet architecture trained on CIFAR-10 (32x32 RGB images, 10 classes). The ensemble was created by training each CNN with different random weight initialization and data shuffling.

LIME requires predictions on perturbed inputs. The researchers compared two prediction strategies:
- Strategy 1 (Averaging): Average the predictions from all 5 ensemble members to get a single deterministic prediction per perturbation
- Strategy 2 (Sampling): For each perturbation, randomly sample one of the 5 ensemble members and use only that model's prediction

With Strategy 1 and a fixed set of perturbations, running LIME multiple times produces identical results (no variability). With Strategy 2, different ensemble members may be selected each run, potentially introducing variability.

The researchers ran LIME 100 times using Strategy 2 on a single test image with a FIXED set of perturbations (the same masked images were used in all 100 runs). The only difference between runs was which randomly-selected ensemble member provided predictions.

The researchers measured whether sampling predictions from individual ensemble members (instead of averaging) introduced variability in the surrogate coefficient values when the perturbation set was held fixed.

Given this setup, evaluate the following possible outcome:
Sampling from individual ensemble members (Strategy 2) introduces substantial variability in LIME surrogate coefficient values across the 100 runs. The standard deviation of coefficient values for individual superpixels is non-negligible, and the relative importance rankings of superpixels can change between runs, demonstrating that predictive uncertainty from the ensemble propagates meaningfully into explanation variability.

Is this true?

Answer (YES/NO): NO